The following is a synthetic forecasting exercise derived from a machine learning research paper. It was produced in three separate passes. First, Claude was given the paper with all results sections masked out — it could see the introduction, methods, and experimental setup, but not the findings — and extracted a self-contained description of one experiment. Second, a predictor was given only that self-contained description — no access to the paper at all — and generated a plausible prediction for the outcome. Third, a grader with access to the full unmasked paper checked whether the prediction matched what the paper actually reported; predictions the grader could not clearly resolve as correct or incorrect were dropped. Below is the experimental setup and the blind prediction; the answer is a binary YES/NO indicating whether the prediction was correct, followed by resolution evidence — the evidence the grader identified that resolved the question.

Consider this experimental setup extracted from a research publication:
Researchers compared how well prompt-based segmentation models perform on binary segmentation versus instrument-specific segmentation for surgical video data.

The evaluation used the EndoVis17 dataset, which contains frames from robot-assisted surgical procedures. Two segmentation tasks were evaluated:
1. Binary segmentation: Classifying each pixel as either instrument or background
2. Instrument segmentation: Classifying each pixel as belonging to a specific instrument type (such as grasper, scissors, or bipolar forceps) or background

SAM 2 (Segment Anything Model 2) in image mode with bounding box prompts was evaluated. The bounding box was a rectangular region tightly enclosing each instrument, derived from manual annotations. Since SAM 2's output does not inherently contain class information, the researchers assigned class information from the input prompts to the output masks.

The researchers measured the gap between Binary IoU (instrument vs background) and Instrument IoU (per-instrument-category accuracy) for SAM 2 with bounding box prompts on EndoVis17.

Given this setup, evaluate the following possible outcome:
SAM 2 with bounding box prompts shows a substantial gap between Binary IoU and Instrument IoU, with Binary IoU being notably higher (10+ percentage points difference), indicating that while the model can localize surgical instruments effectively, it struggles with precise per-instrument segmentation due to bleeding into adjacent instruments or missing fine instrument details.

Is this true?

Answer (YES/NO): NO